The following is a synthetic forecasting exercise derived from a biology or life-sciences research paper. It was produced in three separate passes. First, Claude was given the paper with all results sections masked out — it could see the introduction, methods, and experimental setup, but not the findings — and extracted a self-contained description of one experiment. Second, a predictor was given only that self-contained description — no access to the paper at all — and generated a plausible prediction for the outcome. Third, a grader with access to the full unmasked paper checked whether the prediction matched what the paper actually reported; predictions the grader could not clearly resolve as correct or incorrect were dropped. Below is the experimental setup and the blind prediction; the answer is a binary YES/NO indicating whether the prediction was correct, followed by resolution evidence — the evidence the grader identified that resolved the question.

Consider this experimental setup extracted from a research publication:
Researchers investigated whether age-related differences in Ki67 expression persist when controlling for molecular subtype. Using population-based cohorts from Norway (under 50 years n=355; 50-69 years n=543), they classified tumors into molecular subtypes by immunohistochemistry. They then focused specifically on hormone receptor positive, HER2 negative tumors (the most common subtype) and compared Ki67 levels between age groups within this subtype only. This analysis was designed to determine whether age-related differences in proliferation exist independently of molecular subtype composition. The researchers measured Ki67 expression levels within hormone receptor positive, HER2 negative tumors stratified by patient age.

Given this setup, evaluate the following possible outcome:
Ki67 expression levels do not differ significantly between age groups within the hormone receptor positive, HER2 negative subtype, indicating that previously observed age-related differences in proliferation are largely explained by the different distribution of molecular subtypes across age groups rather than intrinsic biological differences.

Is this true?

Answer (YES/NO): NO